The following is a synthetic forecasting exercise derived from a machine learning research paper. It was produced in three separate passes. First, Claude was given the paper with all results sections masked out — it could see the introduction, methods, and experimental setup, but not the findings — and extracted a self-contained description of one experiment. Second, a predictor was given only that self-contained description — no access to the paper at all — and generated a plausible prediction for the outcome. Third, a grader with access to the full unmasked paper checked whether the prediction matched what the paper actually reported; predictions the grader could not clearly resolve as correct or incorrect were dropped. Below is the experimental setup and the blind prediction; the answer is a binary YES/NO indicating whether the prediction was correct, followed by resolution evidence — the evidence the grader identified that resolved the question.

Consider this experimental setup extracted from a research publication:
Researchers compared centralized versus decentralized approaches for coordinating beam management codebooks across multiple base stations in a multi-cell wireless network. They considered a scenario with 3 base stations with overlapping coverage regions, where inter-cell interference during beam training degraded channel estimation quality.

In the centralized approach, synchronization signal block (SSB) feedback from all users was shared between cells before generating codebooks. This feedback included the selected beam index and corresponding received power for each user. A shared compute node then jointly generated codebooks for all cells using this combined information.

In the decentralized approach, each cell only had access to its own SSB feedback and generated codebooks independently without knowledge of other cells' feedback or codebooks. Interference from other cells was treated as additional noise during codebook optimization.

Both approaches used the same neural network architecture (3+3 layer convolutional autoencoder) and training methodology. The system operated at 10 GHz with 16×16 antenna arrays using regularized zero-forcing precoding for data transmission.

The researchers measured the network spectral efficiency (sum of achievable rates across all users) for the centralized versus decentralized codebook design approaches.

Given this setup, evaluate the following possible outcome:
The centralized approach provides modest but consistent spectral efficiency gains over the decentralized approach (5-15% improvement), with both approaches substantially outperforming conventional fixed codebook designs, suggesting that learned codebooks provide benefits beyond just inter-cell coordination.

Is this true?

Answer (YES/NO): NO